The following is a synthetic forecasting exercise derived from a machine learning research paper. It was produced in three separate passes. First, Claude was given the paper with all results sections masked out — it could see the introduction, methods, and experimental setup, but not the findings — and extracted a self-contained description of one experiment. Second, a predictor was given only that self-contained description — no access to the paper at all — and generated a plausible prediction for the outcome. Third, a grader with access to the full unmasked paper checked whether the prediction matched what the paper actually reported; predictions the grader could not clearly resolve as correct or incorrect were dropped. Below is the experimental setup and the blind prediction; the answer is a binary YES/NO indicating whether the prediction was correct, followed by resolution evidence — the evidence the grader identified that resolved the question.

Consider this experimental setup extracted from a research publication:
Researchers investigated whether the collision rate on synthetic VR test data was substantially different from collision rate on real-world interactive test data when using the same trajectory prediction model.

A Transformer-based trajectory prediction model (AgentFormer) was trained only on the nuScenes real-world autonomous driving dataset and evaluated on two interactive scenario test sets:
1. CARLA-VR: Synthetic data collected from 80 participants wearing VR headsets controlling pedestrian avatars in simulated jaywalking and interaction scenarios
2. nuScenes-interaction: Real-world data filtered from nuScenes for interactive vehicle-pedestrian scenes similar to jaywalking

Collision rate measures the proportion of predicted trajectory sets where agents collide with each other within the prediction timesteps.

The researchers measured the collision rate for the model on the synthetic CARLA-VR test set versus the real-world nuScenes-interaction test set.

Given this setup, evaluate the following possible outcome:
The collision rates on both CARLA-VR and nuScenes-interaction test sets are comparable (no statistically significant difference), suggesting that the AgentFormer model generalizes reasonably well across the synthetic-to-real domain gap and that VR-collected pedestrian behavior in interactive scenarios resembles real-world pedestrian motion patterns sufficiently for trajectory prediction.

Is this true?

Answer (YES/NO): NO